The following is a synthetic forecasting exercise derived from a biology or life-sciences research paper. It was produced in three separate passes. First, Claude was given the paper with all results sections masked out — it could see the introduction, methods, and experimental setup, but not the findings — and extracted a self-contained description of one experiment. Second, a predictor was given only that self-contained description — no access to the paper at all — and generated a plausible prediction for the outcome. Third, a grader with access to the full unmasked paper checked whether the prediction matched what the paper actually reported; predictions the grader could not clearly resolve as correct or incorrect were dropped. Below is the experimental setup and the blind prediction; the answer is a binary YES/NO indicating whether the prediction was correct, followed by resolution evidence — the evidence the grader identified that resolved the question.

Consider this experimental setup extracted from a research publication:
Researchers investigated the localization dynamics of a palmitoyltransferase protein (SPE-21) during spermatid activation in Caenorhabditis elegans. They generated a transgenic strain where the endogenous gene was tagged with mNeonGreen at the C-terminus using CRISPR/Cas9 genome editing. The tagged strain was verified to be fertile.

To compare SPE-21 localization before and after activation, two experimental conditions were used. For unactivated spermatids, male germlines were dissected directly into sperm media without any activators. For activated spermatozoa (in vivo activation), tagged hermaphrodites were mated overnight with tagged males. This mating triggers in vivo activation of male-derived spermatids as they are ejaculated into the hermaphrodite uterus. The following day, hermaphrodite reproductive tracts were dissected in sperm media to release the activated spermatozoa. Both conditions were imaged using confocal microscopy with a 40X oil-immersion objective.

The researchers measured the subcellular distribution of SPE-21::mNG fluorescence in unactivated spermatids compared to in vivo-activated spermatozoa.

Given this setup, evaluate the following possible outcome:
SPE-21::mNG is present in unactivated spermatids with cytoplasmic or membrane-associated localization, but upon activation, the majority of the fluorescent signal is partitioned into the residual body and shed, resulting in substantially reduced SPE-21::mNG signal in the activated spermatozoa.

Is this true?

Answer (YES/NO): NO